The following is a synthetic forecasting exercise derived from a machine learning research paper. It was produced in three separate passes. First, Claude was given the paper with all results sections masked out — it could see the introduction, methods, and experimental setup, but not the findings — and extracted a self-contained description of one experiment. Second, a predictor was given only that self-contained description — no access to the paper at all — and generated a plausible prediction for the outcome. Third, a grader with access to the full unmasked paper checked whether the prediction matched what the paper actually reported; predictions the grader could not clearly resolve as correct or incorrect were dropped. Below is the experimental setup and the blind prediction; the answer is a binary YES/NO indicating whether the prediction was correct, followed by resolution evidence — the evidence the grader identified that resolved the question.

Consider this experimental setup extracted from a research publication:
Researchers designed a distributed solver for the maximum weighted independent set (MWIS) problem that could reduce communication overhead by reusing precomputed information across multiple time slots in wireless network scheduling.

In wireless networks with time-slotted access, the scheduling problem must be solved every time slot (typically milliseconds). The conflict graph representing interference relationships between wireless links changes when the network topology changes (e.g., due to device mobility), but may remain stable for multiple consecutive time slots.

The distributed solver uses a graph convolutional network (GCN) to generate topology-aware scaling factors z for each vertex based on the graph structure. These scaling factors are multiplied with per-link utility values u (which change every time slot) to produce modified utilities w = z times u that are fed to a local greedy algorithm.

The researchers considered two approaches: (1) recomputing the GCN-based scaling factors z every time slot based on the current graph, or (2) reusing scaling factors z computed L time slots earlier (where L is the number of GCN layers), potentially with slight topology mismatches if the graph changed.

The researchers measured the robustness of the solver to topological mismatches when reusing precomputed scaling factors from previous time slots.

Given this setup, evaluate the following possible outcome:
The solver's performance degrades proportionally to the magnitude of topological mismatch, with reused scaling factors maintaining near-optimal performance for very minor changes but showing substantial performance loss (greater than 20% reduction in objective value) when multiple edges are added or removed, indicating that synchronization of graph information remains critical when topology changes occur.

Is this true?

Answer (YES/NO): NO